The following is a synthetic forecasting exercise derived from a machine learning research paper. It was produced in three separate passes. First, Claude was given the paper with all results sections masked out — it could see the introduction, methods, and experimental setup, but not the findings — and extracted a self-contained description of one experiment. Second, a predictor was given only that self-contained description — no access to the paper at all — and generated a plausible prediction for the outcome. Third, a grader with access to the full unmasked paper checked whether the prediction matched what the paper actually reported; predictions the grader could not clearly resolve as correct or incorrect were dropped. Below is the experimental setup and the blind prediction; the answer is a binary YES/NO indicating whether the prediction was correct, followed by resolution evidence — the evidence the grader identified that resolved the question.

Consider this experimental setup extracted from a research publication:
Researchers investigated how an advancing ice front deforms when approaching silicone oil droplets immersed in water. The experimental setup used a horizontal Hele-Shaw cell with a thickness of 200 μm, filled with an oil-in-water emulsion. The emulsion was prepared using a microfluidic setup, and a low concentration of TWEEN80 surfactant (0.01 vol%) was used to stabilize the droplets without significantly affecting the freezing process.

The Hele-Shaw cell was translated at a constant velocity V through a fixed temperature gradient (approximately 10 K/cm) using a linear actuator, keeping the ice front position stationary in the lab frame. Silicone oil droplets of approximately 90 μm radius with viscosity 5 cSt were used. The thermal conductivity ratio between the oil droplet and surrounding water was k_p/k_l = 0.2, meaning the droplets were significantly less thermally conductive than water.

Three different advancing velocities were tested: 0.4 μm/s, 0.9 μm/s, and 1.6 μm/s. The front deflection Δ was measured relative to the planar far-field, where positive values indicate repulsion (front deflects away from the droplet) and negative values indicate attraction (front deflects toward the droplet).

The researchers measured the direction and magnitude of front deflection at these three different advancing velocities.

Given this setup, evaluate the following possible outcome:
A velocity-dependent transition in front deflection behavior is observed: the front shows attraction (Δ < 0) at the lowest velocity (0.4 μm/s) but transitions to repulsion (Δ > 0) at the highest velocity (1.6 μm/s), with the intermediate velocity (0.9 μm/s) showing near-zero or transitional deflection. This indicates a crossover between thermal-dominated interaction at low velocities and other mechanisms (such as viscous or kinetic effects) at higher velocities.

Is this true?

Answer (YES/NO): YES